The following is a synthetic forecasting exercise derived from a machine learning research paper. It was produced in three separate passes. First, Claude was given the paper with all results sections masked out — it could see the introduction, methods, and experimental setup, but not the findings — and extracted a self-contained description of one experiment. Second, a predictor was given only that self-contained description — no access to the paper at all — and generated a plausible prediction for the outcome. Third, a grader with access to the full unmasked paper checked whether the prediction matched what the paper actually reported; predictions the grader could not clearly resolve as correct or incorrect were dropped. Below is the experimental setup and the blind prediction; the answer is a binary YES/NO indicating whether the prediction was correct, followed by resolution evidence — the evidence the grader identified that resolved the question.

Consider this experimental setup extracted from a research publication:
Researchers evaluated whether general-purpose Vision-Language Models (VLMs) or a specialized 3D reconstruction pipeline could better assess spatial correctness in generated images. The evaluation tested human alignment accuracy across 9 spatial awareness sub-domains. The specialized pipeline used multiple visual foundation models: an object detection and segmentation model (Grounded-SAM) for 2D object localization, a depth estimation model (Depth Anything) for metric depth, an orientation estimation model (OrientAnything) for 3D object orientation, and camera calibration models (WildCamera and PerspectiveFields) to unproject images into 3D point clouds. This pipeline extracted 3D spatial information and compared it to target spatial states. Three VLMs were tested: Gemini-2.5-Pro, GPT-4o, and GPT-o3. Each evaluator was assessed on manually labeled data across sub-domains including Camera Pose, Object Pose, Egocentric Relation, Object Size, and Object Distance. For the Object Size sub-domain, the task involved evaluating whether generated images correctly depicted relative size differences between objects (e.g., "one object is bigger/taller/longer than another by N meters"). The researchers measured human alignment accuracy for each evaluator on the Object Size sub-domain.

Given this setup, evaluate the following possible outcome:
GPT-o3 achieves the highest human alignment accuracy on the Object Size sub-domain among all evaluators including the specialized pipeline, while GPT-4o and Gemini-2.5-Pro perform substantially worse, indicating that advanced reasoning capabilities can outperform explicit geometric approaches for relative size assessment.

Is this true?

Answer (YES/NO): NO